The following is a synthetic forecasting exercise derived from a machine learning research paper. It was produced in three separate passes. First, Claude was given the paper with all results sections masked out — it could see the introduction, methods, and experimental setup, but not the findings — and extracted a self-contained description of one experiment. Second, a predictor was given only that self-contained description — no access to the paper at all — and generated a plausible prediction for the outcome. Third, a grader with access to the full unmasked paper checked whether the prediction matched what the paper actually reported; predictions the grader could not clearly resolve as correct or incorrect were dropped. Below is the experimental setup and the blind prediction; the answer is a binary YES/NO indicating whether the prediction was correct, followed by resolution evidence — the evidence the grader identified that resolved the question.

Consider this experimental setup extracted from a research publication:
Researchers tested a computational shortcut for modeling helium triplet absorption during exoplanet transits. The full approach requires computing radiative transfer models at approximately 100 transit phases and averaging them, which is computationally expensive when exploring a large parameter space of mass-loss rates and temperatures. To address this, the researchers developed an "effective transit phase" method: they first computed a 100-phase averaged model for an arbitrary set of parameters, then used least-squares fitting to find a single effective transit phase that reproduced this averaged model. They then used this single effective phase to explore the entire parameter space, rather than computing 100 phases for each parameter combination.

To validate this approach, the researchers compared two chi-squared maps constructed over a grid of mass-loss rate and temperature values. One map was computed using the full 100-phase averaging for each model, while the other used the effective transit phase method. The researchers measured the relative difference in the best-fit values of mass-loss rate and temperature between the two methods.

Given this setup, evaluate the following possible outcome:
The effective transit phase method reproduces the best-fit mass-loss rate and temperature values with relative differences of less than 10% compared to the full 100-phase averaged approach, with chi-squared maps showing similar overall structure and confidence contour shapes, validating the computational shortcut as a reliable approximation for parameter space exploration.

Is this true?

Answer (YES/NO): YES